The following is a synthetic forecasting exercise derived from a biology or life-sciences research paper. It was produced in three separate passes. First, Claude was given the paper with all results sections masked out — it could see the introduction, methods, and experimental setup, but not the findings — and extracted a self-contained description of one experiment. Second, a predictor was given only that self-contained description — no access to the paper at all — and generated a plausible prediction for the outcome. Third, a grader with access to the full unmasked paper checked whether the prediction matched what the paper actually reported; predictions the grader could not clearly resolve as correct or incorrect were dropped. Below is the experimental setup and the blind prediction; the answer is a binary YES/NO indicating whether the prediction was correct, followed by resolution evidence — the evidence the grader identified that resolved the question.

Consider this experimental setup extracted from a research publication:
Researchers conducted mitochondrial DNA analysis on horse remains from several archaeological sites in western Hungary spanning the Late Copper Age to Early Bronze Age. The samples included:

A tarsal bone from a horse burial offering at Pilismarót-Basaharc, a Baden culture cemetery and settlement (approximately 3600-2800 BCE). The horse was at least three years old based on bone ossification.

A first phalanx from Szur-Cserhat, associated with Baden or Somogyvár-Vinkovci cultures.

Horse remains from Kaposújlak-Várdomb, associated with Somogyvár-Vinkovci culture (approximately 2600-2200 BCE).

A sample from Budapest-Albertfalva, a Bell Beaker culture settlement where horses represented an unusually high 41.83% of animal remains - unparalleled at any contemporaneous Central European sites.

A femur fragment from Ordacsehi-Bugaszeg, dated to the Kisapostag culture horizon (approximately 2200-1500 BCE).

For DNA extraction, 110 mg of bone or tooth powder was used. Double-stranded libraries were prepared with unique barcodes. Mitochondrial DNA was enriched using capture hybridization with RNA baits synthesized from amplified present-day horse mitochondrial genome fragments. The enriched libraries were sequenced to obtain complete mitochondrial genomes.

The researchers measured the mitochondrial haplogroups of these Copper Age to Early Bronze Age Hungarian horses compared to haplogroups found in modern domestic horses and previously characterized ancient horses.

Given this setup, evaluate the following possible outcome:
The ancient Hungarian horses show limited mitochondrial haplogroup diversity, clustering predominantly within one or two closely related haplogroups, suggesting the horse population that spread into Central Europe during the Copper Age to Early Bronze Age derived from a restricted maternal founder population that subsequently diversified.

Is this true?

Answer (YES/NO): NO